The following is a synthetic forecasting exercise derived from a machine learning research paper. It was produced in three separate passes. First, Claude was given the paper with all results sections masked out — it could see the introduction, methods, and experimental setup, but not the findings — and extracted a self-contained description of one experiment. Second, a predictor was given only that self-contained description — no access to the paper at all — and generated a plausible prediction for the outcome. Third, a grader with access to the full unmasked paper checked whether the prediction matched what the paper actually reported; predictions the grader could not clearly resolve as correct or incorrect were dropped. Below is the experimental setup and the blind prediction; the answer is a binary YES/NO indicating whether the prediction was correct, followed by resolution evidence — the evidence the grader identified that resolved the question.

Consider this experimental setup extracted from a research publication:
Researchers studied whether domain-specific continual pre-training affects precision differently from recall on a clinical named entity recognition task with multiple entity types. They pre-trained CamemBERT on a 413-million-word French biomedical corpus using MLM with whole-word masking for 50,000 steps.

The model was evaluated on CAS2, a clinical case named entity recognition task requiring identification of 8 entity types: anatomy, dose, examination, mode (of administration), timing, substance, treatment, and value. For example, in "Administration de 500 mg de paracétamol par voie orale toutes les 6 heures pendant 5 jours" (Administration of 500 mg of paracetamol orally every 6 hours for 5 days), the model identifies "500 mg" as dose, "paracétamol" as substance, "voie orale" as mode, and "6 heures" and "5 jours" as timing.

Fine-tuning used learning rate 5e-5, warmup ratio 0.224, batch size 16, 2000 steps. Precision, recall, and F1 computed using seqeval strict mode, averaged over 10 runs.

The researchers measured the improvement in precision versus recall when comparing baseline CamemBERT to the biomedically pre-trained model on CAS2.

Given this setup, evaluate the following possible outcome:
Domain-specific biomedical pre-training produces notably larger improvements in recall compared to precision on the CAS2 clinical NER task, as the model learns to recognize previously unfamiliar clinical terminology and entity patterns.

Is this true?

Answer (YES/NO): NO